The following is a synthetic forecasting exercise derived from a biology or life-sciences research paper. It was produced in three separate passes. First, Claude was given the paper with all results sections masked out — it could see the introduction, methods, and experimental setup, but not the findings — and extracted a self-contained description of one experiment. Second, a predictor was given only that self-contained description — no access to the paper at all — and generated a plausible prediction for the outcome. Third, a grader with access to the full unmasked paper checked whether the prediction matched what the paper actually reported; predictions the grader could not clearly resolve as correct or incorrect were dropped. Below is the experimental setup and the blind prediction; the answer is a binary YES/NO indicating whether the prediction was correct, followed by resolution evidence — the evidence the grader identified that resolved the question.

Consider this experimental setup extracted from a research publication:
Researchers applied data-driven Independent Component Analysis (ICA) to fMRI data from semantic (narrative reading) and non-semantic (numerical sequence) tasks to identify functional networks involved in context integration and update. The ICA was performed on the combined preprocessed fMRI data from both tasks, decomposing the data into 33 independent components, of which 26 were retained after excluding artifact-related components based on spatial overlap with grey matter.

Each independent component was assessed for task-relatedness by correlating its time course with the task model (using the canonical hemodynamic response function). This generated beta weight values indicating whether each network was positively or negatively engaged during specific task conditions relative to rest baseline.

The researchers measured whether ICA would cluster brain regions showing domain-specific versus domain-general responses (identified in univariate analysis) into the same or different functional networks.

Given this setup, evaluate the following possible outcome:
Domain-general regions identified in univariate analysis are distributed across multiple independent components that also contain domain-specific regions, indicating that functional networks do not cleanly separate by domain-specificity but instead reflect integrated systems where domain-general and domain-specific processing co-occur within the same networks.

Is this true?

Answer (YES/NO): NO